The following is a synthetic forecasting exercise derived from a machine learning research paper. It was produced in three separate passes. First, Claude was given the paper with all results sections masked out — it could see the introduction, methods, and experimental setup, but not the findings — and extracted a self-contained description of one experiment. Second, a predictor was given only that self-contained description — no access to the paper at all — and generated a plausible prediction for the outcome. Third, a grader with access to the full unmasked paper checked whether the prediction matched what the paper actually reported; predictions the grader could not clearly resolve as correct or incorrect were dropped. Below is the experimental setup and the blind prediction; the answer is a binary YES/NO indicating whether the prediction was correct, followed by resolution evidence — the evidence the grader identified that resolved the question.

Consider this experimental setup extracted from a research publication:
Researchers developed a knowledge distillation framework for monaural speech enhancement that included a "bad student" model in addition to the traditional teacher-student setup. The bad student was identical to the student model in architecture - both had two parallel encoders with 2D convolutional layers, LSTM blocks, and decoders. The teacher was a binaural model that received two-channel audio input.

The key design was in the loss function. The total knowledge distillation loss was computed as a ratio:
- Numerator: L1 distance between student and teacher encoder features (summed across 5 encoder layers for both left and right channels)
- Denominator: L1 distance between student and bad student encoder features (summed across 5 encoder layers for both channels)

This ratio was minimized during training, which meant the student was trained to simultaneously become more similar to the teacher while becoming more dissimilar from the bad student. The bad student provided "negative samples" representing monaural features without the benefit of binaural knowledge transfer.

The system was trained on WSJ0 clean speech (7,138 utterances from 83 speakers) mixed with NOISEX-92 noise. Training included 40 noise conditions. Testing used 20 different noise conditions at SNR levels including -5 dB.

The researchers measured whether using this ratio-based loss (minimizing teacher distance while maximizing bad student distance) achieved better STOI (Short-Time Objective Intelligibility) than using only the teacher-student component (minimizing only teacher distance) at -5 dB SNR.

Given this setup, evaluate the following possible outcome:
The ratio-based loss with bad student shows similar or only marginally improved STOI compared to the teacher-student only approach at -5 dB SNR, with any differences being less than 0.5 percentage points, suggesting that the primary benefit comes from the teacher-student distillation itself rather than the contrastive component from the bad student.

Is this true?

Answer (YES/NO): NO